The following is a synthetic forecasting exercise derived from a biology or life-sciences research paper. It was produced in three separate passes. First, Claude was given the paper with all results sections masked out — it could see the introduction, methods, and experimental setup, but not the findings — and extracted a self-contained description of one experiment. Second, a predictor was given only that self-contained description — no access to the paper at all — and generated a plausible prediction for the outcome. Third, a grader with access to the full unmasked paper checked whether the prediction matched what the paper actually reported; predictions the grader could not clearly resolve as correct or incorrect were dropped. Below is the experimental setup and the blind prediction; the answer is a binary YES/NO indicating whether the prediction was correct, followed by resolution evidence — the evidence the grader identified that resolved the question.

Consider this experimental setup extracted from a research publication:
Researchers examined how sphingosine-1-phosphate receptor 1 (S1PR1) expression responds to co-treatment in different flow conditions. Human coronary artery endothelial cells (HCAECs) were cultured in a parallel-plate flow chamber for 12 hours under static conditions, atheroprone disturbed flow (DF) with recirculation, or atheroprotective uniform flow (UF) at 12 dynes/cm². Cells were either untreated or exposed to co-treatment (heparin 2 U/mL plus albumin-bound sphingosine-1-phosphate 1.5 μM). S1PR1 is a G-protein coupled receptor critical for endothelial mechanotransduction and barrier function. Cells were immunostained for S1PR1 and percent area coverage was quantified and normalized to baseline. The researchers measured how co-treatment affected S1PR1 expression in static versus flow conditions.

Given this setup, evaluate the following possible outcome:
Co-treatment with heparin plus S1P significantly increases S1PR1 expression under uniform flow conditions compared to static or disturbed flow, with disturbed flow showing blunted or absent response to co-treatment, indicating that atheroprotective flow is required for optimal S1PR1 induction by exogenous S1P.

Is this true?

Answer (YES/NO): NO